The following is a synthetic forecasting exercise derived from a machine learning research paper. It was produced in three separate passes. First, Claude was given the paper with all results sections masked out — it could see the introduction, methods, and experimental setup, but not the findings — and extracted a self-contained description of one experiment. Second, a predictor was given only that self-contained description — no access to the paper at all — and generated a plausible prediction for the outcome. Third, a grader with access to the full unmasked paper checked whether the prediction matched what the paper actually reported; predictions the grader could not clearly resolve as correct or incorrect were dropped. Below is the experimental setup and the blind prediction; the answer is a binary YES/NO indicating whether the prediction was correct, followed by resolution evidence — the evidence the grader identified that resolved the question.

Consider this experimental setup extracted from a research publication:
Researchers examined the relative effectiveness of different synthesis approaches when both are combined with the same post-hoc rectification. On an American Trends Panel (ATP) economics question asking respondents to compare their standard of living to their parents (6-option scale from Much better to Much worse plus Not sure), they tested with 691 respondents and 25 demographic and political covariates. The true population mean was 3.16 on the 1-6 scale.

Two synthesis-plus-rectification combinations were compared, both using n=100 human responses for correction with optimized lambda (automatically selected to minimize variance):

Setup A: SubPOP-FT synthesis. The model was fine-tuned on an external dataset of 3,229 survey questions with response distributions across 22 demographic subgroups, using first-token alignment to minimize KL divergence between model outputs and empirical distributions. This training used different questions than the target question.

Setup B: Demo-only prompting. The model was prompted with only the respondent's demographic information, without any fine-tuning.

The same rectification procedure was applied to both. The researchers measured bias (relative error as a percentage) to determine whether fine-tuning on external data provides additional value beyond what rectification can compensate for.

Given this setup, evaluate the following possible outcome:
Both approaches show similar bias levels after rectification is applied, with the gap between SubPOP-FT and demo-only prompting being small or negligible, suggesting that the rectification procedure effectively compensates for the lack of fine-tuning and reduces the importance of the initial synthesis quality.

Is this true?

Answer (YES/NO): NO